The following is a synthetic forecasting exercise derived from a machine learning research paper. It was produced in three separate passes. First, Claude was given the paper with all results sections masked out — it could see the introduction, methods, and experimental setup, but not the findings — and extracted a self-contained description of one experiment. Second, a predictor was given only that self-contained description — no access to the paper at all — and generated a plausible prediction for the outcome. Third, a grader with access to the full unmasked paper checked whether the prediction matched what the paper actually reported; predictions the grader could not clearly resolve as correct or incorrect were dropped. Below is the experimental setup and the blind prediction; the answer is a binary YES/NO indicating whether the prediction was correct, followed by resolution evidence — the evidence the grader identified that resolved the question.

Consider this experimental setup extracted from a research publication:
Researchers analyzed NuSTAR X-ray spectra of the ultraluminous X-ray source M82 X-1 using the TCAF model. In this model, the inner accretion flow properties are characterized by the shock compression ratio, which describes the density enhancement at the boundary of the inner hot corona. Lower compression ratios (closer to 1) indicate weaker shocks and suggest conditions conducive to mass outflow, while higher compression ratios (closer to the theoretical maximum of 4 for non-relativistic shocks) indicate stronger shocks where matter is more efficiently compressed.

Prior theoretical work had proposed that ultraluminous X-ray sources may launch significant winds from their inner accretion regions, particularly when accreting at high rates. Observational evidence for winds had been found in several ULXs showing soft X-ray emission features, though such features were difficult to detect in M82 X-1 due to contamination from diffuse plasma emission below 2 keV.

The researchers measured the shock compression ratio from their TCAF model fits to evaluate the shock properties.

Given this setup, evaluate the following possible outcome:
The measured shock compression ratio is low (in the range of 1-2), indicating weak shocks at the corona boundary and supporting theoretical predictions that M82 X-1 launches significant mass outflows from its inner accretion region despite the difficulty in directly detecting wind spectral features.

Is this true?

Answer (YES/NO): NO